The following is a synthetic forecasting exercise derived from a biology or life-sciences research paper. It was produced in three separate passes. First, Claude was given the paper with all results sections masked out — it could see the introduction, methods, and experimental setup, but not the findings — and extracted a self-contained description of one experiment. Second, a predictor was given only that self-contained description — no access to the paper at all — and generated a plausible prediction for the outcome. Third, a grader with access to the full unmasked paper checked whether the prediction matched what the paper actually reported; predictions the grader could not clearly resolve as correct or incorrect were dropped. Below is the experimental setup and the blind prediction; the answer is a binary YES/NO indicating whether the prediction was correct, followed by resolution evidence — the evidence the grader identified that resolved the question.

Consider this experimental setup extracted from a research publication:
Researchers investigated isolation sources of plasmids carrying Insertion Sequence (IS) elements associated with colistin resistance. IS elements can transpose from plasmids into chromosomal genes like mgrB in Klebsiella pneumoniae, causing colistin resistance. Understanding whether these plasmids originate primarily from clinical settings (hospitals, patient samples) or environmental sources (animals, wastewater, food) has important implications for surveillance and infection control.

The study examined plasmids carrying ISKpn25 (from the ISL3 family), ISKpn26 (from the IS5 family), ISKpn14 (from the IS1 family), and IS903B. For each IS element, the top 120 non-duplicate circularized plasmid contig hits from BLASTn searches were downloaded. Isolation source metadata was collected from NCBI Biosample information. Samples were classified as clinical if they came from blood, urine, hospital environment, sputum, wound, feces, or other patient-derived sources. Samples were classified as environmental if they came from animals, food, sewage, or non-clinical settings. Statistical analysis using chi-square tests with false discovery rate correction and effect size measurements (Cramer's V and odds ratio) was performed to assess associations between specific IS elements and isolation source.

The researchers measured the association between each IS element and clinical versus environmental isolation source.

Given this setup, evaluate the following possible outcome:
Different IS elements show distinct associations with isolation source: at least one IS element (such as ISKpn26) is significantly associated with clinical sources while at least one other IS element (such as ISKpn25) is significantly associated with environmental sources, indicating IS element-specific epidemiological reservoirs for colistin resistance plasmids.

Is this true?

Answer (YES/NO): NO